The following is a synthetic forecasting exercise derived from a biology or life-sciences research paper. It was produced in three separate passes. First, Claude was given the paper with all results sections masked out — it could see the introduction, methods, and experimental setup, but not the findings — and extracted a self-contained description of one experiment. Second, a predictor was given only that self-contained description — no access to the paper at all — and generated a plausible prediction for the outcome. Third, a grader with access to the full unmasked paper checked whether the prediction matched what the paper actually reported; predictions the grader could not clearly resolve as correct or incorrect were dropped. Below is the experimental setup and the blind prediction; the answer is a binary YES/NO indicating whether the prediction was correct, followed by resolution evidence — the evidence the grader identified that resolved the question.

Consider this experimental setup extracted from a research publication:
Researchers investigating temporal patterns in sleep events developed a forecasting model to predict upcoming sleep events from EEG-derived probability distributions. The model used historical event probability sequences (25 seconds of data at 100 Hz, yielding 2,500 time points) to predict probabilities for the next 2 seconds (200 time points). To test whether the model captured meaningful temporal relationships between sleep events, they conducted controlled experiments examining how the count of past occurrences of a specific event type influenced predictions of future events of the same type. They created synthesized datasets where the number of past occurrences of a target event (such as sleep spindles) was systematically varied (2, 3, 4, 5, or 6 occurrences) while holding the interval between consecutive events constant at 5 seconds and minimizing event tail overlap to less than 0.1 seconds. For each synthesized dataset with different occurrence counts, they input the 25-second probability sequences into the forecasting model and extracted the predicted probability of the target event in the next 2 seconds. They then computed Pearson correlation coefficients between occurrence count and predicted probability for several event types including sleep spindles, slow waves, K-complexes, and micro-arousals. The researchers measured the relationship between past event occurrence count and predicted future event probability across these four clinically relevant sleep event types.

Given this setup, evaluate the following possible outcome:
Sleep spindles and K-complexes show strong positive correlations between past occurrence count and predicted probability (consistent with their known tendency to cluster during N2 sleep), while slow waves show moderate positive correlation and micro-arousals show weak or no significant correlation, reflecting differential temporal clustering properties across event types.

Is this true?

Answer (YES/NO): NO